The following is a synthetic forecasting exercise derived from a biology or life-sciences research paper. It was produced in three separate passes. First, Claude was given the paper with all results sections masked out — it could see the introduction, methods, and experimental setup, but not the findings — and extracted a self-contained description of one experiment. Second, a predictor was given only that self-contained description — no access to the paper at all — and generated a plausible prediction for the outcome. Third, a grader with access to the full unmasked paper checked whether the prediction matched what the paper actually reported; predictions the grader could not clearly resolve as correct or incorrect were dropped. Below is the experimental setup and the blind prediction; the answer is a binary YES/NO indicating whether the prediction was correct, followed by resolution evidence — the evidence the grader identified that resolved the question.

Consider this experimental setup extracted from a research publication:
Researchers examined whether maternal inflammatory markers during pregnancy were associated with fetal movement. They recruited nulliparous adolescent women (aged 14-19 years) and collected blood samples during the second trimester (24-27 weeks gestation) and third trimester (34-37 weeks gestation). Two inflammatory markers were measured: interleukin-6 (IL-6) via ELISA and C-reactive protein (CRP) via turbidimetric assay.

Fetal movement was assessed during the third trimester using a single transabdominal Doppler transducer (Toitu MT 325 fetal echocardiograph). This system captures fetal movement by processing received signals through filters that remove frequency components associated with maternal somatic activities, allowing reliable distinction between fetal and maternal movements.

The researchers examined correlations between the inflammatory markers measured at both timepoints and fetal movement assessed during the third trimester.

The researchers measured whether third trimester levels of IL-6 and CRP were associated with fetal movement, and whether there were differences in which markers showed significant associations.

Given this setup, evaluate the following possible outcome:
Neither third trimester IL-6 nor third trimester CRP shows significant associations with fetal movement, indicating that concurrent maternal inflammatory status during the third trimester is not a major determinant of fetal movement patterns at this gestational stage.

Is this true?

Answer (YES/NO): NO